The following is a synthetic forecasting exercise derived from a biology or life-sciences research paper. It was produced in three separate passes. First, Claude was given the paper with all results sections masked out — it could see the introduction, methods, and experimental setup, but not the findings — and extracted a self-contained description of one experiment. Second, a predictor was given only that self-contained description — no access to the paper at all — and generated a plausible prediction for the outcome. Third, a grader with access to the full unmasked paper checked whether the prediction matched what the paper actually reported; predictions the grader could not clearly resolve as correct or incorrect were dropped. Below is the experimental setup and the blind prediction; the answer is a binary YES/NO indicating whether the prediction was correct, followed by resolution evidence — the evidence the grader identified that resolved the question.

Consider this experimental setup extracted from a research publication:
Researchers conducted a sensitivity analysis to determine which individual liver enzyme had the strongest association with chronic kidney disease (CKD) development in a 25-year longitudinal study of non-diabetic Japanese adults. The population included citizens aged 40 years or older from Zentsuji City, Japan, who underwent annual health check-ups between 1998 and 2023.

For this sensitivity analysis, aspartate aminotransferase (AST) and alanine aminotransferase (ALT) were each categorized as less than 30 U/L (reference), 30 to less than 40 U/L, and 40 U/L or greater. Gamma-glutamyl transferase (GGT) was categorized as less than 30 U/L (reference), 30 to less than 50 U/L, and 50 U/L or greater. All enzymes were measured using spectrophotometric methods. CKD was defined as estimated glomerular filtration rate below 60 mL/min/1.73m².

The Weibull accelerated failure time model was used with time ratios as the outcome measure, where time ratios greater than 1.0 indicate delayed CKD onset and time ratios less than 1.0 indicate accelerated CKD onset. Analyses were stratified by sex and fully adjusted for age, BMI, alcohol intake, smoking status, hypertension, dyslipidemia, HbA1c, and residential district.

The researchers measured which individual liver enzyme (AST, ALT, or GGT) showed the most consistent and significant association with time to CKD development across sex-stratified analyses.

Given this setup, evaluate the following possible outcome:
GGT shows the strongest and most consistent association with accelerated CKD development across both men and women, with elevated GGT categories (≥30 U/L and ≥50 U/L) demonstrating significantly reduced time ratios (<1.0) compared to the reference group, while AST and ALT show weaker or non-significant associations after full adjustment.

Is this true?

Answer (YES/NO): NO